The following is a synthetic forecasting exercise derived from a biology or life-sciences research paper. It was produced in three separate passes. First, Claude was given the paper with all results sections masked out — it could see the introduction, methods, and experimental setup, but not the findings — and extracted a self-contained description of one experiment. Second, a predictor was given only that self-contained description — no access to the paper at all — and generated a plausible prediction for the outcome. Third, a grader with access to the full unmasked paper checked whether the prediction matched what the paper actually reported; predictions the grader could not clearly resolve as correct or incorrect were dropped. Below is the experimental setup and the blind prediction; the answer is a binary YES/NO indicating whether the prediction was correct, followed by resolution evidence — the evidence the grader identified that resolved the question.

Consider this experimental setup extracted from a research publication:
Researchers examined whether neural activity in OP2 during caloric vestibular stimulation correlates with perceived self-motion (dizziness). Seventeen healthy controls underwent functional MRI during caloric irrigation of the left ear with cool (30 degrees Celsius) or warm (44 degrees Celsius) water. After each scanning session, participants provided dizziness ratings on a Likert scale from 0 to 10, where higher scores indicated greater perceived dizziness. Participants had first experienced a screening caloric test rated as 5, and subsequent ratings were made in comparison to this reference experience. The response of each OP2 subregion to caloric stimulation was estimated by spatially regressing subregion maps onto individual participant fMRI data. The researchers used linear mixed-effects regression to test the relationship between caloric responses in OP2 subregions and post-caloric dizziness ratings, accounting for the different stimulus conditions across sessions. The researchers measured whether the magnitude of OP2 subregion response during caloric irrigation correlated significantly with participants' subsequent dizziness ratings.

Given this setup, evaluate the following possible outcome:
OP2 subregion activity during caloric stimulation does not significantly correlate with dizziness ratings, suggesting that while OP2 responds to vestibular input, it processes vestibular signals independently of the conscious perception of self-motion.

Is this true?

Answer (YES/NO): NO